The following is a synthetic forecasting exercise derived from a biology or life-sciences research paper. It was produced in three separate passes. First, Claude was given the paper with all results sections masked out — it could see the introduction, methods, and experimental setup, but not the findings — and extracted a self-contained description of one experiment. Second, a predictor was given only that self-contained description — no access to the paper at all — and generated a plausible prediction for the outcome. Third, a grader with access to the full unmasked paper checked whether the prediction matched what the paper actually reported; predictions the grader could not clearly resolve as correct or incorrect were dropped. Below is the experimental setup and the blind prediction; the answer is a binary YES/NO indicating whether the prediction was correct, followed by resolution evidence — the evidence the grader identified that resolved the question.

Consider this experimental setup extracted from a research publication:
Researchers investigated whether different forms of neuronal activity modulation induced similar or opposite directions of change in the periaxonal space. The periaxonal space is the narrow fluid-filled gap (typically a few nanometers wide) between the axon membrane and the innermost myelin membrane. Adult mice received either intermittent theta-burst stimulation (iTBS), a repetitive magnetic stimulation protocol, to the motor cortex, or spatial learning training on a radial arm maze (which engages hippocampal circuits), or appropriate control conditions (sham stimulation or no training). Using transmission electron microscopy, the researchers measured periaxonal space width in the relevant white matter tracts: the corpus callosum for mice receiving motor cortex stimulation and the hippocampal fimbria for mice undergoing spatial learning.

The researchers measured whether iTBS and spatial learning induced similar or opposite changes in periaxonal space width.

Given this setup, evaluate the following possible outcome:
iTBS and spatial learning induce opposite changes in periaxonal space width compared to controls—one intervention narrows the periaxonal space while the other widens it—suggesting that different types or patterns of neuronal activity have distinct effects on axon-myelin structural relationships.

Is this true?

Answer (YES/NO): YES